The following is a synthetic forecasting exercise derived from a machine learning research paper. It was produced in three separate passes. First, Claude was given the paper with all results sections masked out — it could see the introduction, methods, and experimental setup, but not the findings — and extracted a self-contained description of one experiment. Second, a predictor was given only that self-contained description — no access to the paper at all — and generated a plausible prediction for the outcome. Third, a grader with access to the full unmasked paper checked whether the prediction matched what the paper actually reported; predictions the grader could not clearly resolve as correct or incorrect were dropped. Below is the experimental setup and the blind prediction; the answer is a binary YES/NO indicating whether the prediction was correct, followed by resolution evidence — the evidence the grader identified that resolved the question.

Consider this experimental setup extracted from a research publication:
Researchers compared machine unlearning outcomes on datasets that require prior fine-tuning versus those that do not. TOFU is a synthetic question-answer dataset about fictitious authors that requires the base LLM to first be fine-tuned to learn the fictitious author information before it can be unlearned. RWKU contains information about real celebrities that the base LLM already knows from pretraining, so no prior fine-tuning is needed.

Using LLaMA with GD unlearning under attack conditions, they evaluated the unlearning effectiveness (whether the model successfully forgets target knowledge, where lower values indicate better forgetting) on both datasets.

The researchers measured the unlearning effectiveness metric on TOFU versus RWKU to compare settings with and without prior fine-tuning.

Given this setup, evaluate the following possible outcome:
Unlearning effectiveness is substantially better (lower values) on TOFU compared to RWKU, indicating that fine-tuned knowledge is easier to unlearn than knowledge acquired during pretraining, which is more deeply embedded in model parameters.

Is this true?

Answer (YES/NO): NO